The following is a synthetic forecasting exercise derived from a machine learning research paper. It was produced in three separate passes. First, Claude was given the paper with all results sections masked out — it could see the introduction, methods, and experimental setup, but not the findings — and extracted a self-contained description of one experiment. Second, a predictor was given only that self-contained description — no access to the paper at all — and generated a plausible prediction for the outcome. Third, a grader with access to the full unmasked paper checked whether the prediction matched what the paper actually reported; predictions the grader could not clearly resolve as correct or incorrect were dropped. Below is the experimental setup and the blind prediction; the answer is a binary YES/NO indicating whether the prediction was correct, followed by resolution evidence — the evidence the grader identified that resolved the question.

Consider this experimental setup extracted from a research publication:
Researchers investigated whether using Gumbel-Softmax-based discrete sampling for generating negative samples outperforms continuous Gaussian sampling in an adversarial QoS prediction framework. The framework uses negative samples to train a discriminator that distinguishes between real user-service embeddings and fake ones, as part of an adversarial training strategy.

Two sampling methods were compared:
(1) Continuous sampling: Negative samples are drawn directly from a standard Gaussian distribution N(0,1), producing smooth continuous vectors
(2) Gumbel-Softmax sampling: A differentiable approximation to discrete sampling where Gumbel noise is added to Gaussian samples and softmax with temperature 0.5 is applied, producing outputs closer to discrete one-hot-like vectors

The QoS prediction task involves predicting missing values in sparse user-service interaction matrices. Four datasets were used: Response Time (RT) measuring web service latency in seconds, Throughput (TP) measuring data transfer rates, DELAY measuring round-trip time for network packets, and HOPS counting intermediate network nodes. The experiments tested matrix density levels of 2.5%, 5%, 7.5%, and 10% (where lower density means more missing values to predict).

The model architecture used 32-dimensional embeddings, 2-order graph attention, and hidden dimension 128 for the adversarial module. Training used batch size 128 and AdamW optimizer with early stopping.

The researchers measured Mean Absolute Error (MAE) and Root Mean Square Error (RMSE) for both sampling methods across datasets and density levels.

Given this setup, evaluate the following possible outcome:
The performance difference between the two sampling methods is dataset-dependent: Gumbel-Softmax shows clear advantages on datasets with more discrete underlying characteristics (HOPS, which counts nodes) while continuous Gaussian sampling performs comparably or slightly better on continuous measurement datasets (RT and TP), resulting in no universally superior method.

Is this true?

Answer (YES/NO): NO